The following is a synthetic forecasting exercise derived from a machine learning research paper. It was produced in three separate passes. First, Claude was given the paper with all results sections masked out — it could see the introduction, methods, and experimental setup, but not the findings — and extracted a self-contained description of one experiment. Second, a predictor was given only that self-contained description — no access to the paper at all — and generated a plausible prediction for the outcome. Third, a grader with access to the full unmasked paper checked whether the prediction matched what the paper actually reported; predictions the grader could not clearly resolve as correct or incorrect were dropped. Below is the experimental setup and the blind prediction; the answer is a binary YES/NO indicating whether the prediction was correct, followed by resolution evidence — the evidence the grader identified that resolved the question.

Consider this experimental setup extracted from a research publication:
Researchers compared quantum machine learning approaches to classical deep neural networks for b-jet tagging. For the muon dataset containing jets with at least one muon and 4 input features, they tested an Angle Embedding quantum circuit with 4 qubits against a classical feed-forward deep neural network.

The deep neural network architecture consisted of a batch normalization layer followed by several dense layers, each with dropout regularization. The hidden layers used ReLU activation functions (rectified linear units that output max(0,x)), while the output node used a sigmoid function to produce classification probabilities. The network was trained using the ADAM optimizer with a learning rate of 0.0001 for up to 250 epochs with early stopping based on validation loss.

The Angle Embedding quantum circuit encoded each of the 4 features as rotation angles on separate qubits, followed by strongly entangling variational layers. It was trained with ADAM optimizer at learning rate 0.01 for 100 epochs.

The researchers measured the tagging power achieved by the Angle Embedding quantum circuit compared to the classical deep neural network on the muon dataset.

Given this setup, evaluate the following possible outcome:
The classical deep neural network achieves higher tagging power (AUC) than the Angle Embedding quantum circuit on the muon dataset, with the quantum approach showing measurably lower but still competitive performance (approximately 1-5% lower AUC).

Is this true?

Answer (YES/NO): NO